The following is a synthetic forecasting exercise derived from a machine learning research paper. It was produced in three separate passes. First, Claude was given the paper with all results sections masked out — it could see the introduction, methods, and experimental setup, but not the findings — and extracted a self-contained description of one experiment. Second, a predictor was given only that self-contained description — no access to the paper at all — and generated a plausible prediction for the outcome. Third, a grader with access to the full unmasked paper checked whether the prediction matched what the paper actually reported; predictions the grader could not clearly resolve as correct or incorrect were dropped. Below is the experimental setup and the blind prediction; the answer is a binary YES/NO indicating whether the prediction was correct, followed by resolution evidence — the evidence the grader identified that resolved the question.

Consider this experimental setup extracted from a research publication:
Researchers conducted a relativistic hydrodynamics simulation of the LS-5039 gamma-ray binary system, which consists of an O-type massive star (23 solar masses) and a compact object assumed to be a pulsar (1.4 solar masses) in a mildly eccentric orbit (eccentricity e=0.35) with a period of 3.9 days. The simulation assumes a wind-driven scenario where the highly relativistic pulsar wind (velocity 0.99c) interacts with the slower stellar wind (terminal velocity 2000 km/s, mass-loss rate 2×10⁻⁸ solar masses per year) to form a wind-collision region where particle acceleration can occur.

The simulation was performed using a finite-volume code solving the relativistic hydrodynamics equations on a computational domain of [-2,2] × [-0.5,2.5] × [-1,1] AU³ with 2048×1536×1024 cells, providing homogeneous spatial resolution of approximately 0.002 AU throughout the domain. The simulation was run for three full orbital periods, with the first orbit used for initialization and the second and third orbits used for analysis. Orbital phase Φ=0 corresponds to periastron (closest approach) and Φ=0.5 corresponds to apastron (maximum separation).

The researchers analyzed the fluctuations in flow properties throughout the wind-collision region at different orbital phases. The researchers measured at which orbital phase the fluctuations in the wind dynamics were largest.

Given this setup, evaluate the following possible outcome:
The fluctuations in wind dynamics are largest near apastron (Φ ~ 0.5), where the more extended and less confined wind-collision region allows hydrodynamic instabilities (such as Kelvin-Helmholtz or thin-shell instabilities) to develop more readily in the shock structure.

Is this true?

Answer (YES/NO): YES